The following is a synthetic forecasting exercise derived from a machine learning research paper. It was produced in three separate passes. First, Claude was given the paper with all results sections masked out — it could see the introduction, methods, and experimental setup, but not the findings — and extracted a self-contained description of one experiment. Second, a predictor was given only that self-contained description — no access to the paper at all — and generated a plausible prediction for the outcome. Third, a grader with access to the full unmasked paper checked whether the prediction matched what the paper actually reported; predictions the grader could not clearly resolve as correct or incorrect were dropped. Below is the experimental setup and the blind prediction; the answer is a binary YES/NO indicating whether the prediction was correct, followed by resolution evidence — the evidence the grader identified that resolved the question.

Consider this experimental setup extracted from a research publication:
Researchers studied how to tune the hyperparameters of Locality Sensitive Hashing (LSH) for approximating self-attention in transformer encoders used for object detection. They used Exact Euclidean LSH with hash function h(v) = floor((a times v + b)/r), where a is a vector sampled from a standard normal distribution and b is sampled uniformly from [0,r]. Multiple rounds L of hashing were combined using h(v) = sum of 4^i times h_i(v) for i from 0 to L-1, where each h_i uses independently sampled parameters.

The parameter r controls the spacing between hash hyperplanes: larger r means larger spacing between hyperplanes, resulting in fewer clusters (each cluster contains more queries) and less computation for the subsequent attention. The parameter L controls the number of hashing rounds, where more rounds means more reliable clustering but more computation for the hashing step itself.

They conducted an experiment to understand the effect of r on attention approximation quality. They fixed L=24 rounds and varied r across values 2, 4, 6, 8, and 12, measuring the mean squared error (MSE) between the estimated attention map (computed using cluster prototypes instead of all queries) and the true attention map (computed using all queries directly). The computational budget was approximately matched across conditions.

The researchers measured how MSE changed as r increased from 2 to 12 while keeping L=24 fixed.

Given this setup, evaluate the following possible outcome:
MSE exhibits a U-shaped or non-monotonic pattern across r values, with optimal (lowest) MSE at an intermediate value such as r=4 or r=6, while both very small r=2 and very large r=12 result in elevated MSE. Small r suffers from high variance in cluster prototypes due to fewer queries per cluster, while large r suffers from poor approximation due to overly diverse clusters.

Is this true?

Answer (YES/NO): NO